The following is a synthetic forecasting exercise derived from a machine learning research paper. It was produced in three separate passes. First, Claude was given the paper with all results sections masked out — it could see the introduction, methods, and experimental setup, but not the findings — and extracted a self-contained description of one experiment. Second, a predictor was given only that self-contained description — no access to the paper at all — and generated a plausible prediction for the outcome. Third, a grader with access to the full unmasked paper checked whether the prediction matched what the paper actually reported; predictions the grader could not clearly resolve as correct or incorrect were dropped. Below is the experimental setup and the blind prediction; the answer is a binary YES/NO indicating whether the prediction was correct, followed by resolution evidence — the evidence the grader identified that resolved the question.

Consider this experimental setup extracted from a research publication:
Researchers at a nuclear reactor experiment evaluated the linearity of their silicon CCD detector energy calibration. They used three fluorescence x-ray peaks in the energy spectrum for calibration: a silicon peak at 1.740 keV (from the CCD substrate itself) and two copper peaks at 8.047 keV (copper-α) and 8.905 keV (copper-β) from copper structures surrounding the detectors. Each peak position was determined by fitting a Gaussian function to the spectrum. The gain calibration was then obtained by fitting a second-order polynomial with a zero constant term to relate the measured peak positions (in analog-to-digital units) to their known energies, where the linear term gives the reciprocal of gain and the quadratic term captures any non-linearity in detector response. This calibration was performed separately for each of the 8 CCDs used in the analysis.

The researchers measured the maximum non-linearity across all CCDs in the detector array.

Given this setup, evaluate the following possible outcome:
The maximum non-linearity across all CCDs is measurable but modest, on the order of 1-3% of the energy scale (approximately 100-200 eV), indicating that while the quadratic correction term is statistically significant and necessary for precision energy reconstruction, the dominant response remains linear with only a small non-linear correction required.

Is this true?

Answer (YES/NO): NO